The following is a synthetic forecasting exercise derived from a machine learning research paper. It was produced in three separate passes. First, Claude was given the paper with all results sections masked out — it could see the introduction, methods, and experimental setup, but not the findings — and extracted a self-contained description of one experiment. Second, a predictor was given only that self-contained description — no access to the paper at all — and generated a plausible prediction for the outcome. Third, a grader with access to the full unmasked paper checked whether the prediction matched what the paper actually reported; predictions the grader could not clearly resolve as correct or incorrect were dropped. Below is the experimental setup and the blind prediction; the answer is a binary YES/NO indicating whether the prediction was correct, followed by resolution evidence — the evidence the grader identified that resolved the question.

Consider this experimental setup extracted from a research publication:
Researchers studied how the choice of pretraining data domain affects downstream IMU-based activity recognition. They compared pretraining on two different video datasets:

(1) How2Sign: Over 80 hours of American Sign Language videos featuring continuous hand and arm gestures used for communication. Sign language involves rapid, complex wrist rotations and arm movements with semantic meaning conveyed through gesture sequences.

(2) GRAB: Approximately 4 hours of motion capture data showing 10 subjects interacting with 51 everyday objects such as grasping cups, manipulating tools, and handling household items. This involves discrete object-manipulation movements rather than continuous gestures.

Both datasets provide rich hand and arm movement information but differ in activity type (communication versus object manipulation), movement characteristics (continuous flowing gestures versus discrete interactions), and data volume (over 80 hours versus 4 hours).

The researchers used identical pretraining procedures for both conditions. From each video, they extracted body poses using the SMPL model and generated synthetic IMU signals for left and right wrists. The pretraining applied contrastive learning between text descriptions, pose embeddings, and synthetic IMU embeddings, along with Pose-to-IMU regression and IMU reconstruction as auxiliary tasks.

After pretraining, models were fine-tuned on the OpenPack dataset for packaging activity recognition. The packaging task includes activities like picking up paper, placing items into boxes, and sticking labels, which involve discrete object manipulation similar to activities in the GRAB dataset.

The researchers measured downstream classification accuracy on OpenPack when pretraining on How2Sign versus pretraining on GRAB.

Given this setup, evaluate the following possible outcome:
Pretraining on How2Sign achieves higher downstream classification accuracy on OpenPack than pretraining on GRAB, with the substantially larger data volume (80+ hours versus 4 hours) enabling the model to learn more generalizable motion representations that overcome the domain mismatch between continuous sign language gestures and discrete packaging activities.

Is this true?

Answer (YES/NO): YES